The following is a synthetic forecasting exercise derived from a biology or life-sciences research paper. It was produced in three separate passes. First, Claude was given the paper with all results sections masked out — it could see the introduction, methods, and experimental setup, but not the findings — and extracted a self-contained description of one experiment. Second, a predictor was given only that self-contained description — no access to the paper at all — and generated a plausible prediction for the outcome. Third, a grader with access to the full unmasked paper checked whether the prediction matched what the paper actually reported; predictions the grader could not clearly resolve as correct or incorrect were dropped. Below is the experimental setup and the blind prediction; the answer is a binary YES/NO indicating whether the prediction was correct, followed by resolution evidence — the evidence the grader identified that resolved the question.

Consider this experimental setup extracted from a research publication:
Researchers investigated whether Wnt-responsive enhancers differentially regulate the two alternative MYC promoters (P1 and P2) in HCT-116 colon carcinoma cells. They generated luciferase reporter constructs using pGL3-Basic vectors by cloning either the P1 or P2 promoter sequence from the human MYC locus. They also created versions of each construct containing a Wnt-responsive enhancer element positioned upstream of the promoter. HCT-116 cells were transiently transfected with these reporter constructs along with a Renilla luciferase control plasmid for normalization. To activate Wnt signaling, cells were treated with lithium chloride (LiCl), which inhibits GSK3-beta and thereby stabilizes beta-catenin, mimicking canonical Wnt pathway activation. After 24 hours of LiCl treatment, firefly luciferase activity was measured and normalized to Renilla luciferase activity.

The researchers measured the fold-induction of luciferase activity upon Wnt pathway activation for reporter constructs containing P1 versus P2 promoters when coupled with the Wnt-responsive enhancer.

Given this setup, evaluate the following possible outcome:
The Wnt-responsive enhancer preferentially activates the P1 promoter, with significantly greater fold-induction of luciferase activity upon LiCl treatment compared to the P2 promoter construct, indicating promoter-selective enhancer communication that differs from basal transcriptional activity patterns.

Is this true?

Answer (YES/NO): YES